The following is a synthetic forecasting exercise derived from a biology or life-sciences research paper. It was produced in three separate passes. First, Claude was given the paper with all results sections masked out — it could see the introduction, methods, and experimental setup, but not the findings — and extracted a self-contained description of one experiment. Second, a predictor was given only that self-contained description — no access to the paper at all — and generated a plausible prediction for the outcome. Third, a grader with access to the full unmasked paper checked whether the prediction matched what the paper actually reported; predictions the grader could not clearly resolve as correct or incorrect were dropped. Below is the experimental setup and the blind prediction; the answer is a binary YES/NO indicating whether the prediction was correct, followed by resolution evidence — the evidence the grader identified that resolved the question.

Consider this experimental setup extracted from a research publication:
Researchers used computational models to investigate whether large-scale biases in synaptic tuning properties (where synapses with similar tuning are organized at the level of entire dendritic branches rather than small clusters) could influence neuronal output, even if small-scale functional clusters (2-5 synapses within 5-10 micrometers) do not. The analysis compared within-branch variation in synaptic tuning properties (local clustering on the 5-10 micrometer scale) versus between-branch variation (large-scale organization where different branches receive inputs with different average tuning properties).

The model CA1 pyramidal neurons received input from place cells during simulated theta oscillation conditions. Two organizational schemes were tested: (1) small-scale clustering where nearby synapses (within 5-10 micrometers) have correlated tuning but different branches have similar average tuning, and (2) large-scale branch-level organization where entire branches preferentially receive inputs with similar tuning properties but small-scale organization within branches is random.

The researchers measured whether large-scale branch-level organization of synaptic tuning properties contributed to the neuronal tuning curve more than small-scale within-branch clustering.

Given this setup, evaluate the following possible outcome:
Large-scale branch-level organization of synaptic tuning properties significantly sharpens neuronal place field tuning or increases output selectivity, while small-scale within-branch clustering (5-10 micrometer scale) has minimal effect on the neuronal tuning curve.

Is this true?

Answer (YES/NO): NO